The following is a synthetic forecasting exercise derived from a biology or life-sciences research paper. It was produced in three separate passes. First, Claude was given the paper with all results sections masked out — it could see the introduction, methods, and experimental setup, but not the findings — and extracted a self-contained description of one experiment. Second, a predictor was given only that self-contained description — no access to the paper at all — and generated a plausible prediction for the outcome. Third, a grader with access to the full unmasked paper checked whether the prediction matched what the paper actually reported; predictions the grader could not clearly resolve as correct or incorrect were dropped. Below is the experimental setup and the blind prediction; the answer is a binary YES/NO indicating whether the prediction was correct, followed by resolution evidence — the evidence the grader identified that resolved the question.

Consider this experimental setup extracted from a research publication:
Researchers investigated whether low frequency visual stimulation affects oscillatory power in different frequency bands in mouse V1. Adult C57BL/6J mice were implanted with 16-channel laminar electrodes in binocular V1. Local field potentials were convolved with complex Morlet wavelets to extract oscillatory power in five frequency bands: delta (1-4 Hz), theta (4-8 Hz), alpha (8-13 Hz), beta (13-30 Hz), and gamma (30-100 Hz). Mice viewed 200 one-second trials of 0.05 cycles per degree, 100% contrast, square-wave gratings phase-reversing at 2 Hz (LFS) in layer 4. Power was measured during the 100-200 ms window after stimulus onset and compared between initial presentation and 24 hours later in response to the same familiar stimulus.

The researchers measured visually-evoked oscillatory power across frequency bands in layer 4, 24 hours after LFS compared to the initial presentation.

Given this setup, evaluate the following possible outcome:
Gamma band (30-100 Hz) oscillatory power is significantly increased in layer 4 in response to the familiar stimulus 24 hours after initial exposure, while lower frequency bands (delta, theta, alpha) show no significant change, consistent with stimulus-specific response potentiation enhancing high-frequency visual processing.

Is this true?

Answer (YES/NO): NO